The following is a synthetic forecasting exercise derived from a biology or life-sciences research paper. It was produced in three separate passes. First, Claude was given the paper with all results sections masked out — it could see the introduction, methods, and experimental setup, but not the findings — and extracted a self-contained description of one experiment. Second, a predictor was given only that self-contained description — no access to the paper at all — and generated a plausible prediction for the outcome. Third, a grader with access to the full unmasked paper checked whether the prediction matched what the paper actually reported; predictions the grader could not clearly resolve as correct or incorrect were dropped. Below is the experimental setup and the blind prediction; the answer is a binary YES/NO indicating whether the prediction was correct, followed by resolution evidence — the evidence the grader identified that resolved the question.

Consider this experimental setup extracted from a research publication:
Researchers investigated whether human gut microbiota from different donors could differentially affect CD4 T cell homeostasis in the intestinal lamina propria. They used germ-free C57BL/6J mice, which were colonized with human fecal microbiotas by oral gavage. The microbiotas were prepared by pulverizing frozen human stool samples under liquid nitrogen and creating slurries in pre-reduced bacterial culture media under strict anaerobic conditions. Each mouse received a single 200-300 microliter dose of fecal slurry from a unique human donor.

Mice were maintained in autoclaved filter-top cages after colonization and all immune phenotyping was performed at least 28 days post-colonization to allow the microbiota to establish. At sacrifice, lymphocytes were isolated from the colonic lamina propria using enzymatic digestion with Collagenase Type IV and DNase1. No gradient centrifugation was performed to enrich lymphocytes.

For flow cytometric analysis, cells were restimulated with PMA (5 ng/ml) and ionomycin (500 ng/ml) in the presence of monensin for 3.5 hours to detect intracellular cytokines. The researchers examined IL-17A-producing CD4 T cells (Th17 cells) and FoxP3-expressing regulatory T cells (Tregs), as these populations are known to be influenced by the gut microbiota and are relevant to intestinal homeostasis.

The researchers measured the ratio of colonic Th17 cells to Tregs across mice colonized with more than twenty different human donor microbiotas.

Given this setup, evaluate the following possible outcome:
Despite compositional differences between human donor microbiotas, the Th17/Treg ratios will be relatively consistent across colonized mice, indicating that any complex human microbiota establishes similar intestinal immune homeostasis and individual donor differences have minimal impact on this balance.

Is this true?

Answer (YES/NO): NO